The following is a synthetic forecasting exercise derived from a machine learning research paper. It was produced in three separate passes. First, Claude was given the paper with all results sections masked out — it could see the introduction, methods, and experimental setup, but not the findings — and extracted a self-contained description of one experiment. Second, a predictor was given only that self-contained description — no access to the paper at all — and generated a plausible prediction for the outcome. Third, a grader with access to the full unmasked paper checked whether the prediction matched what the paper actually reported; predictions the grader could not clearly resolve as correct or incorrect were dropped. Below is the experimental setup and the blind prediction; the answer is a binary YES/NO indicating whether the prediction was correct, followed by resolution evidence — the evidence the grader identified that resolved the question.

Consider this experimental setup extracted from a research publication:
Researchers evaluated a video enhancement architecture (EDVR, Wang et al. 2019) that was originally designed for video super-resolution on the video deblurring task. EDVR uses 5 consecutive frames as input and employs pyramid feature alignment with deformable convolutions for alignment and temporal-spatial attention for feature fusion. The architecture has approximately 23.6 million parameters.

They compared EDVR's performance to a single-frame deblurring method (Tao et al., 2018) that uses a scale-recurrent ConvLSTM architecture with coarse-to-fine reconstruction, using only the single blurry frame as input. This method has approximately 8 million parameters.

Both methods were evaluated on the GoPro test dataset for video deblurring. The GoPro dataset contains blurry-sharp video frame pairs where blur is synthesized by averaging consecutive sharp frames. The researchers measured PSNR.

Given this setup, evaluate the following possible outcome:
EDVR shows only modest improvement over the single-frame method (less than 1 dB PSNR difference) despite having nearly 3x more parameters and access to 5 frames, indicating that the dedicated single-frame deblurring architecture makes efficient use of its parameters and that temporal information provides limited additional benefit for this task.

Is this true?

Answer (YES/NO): NO